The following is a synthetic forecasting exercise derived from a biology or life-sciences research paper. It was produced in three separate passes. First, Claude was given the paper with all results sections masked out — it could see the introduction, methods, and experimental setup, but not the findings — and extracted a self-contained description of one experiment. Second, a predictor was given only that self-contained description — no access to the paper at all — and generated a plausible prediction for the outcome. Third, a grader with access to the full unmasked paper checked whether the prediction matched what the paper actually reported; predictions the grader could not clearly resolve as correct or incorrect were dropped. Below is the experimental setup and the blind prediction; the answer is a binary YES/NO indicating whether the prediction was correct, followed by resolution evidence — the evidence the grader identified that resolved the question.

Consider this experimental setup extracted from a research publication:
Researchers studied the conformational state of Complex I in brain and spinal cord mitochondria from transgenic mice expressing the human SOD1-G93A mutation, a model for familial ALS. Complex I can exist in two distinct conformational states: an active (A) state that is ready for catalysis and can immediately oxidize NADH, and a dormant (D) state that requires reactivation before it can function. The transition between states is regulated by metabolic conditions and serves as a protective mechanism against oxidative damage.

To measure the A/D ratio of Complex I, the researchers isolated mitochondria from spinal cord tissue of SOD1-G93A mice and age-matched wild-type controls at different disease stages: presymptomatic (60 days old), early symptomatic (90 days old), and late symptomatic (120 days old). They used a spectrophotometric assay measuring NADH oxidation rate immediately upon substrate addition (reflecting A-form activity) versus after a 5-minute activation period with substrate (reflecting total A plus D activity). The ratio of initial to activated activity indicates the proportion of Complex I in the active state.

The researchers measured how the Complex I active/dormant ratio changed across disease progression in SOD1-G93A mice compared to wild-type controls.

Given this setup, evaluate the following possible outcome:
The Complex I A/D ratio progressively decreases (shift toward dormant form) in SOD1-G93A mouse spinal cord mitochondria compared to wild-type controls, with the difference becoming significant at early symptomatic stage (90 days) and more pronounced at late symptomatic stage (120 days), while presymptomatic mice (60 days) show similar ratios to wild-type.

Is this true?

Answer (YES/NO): NO